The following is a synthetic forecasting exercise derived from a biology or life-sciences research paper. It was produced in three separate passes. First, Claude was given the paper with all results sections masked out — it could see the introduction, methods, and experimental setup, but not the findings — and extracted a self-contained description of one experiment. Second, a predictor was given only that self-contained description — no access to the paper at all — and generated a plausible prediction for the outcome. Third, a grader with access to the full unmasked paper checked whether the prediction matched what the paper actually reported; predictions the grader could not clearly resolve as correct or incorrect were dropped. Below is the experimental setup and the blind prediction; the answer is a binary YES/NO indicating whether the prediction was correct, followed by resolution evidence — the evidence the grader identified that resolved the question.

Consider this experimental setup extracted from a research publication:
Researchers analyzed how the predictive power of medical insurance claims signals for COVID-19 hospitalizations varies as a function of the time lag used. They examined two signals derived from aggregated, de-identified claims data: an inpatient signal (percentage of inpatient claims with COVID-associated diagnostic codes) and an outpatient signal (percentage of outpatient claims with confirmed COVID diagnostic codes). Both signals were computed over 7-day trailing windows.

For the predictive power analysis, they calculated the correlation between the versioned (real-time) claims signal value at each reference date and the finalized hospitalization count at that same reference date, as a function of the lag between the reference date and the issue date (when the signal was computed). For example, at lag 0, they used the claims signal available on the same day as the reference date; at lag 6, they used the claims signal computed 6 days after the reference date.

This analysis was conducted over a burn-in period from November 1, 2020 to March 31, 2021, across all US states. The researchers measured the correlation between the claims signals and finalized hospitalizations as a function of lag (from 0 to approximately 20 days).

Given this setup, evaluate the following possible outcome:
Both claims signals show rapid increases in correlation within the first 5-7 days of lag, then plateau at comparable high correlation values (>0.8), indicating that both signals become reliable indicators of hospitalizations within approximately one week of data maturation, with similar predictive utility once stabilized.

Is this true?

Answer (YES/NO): NO